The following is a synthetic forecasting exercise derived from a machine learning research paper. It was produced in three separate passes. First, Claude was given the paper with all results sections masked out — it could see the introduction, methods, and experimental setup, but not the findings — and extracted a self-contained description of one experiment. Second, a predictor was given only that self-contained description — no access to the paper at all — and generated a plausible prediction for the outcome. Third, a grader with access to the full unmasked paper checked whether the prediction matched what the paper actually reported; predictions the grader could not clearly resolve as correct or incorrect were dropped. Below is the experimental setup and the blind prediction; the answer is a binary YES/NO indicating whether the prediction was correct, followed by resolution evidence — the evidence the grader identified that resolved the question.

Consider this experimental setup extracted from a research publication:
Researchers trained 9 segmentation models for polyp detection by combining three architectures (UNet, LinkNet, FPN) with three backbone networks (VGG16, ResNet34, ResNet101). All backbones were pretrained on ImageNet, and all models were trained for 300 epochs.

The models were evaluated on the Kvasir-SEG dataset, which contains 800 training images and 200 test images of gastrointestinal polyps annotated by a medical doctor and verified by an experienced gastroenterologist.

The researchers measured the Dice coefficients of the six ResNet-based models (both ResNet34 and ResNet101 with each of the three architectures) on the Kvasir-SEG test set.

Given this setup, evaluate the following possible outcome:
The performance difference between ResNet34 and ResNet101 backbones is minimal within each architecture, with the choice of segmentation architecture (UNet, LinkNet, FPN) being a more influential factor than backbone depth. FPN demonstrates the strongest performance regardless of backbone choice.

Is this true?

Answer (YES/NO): NO